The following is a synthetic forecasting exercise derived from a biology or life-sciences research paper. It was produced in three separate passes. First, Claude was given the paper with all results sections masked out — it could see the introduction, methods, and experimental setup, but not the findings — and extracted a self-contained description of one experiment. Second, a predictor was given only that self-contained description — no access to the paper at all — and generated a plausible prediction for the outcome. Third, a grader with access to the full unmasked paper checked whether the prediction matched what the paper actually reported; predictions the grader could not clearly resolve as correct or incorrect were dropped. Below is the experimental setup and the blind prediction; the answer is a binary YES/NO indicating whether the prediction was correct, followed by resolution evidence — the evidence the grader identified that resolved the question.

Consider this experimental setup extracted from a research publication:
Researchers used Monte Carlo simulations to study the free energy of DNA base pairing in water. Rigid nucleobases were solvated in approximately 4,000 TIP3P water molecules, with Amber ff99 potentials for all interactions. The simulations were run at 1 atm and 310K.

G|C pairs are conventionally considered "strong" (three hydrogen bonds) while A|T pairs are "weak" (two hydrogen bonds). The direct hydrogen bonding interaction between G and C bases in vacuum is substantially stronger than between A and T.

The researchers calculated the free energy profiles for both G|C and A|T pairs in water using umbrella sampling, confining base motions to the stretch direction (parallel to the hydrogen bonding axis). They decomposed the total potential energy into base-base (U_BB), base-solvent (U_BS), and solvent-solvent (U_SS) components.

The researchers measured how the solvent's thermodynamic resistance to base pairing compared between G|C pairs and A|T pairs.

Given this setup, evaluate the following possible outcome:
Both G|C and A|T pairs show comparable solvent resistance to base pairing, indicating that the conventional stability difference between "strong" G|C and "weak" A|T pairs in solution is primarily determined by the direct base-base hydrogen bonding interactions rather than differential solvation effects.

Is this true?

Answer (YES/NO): NO